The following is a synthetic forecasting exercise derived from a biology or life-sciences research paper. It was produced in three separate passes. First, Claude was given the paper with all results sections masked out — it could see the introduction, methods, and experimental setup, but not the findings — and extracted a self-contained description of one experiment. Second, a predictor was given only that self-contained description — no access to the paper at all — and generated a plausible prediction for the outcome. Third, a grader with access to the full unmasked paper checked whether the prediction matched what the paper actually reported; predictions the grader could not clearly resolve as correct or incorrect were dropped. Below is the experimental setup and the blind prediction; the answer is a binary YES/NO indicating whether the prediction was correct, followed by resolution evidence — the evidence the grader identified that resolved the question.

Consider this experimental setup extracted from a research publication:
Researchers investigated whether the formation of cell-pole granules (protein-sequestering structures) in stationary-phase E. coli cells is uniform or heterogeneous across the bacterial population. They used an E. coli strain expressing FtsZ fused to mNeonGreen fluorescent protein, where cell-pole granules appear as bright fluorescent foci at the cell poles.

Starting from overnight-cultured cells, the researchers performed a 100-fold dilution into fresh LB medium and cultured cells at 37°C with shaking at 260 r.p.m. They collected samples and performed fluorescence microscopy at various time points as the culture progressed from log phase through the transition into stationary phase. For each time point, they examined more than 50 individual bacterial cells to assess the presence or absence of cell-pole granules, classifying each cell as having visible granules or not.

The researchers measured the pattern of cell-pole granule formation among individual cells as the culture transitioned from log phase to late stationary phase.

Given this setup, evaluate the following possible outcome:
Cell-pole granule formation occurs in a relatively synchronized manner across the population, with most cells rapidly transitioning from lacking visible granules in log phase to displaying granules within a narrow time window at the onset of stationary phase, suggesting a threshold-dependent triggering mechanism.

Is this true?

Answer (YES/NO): NO